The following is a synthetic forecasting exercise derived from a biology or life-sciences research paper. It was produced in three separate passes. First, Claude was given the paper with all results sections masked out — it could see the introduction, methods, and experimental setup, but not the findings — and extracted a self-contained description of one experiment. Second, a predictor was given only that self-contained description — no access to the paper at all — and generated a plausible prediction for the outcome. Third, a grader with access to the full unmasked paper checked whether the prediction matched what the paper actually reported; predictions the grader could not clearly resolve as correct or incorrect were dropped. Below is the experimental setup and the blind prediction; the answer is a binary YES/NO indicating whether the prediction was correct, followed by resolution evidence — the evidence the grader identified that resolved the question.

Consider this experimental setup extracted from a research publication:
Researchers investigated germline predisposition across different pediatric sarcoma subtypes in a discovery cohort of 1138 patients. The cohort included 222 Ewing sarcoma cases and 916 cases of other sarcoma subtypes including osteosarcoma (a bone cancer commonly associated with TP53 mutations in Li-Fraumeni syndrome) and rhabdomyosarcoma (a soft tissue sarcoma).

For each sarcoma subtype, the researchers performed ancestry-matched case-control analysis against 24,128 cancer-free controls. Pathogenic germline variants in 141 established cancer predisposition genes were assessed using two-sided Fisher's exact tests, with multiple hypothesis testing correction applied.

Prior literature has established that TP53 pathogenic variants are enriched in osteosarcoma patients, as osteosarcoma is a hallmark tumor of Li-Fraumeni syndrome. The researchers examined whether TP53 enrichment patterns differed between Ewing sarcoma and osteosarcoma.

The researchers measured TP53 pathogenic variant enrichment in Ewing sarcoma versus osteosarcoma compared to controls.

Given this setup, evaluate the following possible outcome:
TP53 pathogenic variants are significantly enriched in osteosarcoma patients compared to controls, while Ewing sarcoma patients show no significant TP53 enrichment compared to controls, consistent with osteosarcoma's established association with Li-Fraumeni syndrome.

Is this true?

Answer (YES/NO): YES